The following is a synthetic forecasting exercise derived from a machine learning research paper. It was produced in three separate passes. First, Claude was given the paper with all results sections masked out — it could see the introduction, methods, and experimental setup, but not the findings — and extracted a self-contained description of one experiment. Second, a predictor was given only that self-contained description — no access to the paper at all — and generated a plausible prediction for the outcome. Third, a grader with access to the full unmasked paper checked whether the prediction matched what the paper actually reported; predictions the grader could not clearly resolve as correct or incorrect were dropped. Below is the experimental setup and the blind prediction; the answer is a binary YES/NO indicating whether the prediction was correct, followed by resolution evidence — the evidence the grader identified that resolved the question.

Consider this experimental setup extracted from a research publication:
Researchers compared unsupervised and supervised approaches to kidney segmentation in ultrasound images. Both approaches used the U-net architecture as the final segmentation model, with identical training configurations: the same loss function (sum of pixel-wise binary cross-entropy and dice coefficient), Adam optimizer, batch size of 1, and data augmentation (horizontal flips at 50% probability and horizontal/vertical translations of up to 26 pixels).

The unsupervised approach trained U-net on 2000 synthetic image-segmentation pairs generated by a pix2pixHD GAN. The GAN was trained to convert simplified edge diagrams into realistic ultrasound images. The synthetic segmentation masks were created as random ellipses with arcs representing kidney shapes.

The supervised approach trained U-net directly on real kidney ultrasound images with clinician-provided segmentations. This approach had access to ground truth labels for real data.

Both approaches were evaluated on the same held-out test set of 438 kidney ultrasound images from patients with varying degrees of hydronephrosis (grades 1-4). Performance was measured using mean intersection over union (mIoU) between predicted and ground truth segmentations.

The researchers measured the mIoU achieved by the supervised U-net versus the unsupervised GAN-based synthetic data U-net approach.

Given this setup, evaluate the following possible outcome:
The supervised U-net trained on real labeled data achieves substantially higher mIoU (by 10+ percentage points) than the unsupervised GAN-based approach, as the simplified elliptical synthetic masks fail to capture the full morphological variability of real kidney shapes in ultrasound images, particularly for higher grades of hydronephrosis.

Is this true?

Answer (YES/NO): YES